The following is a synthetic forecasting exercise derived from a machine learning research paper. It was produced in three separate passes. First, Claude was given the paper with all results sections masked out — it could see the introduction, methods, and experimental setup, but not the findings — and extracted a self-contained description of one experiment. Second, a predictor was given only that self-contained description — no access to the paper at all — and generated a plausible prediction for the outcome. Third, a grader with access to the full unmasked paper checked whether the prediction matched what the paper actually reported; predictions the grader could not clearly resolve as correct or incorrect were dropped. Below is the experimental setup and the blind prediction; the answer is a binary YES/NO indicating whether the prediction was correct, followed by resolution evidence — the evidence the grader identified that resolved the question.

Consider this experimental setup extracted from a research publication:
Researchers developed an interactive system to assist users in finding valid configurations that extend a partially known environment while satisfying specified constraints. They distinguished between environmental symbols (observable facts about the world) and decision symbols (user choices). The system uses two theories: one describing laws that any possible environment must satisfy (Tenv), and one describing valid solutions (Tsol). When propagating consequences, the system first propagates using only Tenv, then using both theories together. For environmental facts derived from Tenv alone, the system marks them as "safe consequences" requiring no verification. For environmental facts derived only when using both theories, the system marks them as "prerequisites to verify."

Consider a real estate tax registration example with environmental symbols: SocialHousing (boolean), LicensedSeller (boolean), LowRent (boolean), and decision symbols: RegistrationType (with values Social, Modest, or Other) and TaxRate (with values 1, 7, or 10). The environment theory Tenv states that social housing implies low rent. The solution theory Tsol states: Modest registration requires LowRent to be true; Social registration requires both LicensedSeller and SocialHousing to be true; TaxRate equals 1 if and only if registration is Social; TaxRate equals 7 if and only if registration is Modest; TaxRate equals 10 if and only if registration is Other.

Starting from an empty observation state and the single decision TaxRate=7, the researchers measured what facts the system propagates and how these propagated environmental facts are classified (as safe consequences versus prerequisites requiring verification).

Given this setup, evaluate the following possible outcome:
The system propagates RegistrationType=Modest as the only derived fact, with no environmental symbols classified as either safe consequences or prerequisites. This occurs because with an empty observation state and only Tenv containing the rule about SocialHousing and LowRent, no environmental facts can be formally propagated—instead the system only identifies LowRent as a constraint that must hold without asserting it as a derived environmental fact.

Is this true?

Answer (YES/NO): NO